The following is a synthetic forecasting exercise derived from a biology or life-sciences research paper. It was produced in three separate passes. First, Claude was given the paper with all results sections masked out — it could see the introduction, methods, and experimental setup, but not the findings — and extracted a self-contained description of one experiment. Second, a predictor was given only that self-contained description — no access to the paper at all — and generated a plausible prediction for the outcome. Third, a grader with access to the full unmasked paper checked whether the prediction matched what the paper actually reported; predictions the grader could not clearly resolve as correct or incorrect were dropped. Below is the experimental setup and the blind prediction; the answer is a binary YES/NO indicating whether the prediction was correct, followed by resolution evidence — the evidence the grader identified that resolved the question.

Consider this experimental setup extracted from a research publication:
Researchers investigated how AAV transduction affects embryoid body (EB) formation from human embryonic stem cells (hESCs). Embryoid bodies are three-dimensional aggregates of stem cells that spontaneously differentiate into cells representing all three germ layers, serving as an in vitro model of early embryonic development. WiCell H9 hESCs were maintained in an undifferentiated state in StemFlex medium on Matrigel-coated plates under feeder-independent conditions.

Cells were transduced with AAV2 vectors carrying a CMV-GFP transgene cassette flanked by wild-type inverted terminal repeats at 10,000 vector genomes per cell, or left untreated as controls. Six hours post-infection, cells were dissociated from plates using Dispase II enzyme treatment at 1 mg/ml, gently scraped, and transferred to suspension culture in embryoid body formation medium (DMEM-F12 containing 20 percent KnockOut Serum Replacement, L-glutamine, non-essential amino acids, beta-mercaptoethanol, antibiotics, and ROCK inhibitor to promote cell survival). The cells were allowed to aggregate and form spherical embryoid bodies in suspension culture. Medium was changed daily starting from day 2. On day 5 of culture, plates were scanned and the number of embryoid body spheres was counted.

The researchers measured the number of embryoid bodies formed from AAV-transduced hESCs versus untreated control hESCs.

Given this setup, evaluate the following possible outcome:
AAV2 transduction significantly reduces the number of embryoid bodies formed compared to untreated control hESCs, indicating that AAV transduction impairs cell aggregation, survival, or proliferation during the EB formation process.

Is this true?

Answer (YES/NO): YES